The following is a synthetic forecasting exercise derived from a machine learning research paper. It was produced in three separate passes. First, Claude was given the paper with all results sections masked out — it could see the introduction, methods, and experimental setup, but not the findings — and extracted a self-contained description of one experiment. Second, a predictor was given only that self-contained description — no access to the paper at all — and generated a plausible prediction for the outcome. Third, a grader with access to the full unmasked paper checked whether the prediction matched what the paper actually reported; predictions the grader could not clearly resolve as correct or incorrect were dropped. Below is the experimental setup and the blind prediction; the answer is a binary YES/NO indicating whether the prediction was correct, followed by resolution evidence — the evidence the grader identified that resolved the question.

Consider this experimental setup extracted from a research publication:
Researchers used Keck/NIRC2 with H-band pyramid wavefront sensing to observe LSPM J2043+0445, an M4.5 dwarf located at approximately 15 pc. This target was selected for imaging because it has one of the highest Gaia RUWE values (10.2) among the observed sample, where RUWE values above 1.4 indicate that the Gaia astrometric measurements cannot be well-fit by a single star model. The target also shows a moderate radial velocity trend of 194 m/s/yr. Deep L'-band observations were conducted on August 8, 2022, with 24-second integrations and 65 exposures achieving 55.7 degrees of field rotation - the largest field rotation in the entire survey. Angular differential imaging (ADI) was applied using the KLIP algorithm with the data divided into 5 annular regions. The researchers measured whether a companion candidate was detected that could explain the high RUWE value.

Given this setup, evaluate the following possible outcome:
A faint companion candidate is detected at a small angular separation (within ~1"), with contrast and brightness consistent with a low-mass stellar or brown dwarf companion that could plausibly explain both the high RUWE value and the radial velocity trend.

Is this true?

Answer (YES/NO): NO